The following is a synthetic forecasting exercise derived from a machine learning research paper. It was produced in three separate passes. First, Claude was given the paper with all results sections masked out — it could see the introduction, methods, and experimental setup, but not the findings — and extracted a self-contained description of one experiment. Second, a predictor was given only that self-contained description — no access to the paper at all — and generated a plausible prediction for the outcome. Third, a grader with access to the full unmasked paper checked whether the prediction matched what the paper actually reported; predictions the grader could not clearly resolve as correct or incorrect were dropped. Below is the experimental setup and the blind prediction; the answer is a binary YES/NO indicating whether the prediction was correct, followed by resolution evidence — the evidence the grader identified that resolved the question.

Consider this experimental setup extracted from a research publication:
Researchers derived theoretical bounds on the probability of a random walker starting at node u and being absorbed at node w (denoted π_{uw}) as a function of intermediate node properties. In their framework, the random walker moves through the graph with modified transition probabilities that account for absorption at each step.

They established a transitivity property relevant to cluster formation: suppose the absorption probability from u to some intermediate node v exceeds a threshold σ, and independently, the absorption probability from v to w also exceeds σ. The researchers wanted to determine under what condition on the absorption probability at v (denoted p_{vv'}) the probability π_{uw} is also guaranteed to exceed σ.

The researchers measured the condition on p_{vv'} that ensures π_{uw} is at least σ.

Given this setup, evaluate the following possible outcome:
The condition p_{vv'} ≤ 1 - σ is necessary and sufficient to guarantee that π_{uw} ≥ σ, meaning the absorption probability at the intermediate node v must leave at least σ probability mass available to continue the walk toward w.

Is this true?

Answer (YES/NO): NO